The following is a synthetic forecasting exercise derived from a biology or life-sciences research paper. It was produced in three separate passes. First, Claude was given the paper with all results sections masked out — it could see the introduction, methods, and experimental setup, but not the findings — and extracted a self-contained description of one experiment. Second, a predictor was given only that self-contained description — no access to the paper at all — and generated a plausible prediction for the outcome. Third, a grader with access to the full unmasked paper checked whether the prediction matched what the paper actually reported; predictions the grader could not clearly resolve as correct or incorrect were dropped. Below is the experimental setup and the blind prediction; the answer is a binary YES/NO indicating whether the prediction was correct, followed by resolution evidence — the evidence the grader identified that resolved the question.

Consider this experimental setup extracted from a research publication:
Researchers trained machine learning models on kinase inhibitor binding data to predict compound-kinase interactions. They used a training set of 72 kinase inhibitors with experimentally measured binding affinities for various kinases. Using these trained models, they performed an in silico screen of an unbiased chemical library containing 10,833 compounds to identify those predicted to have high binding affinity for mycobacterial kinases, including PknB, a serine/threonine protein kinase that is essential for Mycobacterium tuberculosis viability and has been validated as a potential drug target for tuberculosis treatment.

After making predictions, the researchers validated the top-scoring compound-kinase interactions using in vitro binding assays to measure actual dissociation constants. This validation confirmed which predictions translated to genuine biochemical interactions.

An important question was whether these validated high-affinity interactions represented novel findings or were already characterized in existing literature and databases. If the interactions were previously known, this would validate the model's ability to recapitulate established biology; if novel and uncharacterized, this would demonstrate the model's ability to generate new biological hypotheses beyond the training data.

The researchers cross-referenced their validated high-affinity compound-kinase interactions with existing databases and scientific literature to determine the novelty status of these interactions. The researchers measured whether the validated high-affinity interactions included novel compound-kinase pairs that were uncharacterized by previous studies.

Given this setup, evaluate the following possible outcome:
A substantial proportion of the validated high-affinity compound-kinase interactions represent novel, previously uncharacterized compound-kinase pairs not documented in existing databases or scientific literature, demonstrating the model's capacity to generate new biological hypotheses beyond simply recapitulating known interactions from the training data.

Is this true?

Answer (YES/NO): YES